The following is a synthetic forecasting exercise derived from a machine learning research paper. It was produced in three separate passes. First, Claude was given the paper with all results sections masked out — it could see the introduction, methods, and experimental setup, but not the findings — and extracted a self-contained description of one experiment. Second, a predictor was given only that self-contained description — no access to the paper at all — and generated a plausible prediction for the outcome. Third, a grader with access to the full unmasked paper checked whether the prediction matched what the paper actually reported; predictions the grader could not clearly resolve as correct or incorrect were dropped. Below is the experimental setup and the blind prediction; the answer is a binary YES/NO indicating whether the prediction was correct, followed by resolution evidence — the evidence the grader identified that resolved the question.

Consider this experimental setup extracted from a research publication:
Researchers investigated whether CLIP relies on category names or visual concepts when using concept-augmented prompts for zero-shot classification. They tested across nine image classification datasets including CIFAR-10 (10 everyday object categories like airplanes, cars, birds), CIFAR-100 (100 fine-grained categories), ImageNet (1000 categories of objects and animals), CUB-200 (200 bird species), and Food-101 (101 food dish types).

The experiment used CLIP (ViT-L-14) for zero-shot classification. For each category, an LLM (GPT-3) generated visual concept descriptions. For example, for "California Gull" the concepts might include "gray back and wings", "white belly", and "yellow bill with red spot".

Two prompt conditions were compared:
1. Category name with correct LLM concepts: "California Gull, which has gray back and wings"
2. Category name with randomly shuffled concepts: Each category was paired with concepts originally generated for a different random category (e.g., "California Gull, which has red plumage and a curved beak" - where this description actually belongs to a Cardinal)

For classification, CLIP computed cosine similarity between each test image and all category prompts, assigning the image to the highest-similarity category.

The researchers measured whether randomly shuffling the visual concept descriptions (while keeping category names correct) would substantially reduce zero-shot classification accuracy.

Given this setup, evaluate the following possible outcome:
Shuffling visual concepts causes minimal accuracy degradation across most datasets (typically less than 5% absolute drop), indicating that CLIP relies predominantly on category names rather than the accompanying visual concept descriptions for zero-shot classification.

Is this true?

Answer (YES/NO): YES